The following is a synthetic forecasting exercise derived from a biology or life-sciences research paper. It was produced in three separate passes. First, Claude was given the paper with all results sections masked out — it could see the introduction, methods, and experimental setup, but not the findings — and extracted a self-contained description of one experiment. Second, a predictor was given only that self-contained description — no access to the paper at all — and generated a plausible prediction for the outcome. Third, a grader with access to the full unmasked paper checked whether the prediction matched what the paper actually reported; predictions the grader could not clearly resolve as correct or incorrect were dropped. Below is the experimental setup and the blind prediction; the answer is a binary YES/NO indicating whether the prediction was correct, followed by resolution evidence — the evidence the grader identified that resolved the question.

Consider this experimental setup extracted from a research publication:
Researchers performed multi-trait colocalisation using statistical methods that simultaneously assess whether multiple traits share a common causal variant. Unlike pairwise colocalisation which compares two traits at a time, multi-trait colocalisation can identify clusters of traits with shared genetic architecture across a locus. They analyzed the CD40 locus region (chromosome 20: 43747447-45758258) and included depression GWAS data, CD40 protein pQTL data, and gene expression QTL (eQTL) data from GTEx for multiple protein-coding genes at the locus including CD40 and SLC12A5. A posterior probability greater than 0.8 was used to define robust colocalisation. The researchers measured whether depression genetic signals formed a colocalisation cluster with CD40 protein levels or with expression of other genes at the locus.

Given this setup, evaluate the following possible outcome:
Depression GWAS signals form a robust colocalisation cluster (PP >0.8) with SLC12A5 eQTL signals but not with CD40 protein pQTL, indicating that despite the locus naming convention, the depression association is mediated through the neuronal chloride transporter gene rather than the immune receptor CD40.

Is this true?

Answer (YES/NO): YES